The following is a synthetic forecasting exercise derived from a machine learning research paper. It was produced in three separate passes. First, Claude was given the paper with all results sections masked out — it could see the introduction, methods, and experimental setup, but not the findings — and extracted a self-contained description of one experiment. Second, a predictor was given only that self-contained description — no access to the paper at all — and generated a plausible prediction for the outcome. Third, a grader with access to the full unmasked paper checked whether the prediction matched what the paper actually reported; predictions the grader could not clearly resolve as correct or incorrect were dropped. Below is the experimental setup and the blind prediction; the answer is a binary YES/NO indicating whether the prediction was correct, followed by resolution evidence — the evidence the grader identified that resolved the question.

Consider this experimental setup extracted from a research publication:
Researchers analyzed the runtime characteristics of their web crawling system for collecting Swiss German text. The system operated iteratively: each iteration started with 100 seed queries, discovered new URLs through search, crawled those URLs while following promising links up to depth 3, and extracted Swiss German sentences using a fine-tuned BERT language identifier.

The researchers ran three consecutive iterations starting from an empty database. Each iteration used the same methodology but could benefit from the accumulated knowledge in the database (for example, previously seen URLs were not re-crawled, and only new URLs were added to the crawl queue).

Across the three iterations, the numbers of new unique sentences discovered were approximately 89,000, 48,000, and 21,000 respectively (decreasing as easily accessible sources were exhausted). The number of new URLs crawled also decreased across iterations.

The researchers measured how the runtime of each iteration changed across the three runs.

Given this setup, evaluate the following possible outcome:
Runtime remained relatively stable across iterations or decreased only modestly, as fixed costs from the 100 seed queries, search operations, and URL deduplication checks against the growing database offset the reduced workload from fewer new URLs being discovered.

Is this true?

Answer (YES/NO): NO